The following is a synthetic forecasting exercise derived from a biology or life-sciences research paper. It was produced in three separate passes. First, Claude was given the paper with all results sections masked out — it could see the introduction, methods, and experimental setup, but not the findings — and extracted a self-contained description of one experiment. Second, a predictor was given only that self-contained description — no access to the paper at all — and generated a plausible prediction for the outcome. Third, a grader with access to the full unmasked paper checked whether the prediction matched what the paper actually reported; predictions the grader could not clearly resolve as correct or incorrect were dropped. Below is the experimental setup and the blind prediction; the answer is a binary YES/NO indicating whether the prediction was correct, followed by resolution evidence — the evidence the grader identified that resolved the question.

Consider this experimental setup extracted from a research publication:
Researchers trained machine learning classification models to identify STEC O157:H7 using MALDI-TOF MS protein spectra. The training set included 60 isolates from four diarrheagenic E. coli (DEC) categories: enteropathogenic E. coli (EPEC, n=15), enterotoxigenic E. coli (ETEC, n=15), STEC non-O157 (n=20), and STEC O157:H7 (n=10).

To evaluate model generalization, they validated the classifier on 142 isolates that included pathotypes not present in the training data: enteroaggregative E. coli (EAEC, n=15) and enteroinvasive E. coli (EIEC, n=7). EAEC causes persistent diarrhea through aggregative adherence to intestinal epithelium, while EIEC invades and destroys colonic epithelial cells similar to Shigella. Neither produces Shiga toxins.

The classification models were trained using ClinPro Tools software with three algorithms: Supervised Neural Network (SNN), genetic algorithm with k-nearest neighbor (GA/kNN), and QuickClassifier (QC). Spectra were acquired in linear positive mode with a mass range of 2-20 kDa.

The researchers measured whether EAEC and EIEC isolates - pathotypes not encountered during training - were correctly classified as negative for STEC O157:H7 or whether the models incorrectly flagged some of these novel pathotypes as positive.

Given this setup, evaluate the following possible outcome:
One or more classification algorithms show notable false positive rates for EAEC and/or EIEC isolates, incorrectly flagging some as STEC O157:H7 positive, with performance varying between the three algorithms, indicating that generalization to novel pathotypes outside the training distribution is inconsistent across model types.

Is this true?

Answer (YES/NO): NO